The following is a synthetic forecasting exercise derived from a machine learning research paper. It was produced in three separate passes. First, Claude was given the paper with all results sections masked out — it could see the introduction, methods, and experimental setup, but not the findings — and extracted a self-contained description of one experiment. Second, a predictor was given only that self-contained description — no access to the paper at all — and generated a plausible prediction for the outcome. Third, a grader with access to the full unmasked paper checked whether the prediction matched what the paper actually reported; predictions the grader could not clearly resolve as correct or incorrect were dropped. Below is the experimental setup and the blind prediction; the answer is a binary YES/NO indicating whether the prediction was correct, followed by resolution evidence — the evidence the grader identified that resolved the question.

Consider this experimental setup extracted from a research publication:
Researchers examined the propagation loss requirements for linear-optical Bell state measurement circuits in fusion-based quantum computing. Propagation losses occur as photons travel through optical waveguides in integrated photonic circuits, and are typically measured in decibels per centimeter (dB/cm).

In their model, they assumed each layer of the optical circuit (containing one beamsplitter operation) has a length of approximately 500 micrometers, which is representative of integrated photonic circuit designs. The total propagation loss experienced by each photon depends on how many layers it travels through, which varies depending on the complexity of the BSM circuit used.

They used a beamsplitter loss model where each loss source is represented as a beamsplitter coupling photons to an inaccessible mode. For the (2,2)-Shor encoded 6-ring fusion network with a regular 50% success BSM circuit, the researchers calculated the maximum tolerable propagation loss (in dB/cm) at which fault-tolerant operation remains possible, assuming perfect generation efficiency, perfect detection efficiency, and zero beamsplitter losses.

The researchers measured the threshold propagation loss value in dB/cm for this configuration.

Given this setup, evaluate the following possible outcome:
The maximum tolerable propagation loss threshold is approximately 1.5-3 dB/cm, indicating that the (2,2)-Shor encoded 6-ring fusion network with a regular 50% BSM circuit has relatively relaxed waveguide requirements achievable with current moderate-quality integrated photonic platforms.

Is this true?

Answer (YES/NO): NO